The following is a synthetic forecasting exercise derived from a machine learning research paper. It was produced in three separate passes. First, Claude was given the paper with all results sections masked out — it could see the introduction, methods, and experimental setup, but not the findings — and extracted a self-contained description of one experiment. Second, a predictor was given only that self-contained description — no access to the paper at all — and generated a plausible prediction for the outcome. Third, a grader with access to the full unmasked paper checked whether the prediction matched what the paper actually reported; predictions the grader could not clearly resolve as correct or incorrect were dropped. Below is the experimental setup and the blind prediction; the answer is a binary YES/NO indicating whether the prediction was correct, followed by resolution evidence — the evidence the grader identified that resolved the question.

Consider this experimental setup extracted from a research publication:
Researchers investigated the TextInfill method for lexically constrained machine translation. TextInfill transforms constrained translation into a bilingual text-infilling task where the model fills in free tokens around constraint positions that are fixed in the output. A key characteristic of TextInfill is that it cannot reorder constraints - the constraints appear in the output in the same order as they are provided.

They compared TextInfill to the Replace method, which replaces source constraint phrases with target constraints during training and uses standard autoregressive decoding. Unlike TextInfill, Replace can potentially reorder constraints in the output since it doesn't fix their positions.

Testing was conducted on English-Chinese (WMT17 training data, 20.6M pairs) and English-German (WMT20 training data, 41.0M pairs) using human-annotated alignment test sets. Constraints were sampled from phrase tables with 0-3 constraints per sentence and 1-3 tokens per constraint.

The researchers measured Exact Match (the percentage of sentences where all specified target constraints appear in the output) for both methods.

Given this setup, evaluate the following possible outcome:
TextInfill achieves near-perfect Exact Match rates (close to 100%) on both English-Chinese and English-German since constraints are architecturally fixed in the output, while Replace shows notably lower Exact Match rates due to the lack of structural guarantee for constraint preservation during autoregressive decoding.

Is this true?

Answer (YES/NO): YES